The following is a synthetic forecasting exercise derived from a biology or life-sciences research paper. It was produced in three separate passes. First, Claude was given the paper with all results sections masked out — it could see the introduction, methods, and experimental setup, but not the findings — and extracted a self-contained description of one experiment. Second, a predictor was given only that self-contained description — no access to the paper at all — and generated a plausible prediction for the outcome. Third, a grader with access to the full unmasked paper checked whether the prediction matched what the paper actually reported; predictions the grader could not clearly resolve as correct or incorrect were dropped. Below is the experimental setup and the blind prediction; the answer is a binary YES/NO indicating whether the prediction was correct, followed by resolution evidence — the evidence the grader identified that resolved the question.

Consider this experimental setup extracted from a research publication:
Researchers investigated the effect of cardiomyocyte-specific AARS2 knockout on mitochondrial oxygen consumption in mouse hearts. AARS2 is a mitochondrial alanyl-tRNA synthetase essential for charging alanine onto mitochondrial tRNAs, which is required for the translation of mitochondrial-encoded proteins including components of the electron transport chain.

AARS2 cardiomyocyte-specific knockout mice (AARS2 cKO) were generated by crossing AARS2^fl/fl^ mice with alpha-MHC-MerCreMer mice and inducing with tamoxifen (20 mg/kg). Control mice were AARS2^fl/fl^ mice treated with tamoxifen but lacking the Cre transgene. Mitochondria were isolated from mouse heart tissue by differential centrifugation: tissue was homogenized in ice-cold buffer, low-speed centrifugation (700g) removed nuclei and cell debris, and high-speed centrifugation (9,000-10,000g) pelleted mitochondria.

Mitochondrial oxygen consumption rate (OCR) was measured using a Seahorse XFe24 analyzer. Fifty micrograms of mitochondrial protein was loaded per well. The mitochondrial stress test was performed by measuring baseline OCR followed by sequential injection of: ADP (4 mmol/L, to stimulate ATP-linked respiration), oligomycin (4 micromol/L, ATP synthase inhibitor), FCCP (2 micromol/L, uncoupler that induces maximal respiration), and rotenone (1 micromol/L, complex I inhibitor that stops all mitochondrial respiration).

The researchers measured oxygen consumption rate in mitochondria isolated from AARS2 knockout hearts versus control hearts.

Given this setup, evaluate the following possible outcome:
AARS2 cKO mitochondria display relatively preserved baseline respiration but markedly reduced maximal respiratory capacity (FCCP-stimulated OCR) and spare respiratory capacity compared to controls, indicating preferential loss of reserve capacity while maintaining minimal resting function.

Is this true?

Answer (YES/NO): YES